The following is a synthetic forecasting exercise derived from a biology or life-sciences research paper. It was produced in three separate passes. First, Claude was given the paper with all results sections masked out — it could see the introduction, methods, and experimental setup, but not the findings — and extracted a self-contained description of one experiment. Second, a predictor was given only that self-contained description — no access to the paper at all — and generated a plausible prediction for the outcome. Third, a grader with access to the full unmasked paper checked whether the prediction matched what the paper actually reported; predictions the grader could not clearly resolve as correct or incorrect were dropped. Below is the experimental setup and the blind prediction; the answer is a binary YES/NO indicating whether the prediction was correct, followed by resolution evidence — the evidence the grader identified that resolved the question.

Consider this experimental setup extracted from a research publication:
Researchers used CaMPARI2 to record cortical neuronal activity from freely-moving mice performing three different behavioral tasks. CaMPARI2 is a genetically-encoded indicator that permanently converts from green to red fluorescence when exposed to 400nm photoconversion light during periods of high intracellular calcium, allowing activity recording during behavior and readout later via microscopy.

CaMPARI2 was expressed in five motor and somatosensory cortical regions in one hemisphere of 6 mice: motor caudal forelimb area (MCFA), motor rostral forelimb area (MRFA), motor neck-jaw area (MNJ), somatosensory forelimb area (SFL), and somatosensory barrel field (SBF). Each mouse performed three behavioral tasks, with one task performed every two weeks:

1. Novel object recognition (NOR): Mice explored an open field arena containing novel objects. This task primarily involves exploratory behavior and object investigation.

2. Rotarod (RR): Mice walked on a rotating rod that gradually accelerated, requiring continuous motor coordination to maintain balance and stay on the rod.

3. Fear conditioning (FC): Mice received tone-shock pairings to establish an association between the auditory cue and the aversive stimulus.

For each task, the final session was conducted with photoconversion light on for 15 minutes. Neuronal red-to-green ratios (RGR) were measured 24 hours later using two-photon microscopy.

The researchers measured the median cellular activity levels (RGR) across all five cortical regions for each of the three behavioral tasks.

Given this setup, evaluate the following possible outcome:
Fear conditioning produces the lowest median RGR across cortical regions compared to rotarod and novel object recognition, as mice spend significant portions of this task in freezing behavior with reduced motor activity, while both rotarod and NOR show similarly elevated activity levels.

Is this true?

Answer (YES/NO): NO